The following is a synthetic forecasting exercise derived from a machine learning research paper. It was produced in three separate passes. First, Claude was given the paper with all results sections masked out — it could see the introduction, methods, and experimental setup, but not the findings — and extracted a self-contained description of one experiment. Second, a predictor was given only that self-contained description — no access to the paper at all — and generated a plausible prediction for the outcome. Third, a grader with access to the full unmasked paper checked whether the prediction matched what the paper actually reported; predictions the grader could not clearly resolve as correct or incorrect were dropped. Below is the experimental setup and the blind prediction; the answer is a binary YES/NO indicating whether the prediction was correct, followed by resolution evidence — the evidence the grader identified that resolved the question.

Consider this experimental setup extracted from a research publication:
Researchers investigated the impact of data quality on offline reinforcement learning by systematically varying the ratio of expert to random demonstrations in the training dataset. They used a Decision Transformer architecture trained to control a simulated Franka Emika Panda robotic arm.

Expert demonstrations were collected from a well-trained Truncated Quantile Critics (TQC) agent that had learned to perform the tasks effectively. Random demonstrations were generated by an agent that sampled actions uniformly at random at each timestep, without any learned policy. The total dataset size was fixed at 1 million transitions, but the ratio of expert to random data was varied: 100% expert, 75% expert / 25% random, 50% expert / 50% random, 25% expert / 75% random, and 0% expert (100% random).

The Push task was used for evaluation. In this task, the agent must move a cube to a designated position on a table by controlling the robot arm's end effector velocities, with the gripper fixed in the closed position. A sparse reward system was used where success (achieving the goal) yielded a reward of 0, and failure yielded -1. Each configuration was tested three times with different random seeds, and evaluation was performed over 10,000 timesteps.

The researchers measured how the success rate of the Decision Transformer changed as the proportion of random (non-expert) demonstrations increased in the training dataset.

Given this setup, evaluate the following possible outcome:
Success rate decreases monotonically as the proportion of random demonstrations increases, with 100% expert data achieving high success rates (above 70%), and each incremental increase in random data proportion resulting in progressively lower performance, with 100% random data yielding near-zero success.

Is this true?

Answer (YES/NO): NO